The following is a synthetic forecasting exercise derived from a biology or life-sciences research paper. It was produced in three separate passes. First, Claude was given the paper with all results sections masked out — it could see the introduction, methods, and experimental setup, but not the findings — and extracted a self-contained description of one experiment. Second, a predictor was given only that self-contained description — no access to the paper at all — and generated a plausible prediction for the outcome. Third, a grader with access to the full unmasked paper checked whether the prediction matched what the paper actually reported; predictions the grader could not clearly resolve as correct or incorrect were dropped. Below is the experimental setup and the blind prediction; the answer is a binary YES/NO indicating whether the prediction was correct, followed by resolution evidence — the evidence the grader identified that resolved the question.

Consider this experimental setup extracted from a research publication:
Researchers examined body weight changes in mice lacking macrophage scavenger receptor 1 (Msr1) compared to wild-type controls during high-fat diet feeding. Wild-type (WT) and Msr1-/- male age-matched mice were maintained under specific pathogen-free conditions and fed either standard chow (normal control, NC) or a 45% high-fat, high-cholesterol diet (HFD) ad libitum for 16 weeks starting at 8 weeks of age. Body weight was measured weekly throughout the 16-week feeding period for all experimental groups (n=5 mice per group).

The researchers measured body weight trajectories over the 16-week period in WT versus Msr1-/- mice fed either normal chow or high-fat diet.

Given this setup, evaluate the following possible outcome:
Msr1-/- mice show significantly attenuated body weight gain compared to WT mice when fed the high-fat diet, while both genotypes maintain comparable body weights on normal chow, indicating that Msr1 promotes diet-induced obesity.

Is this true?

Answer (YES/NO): NO